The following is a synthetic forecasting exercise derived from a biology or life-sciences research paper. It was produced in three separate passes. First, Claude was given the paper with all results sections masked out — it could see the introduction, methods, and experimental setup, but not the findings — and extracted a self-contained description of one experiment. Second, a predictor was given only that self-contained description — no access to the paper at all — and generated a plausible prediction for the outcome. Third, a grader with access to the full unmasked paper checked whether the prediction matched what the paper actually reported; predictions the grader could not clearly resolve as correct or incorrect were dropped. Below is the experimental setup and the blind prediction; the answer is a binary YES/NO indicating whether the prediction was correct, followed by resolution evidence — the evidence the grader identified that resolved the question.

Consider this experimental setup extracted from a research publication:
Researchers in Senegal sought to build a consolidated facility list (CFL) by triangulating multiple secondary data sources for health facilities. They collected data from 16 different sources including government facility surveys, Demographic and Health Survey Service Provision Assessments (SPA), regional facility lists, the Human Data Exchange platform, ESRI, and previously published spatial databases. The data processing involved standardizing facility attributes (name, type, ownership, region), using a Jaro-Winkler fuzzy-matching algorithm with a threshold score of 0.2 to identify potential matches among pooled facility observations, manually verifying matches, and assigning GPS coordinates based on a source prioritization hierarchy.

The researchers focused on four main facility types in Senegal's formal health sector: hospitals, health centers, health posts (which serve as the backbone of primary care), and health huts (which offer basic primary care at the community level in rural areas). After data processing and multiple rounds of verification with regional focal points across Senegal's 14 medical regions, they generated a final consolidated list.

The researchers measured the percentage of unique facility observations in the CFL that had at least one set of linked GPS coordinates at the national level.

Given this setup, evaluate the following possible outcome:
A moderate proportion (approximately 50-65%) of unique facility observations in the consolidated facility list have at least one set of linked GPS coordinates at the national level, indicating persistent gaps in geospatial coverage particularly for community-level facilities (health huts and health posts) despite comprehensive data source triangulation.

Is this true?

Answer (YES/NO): YES